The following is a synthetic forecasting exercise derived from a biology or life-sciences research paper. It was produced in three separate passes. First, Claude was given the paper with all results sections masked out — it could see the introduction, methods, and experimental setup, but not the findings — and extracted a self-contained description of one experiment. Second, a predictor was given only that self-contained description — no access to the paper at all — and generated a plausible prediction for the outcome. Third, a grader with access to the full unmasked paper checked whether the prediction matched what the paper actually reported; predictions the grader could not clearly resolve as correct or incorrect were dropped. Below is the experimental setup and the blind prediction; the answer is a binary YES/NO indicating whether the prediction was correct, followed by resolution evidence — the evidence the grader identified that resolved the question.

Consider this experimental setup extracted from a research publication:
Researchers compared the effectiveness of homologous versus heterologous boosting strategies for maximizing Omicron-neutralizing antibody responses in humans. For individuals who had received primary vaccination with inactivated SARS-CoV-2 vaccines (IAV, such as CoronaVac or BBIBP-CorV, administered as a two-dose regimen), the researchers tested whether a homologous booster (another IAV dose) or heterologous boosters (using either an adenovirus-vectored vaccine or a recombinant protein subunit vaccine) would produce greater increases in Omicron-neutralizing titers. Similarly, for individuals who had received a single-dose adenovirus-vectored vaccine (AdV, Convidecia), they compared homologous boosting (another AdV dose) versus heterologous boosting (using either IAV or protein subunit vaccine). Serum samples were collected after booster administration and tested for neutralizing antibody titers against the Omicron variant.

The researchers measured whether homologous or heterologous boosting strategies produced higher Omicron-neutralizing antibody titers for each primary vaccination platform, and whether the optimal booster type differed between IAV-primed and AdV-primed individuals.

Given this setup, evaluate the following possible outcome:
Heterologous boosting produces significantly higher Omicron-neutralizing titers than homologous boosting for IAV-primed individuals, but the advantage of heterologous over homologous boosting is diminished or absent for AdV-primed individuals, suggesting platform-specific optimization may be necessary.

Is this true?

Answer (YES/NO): NO